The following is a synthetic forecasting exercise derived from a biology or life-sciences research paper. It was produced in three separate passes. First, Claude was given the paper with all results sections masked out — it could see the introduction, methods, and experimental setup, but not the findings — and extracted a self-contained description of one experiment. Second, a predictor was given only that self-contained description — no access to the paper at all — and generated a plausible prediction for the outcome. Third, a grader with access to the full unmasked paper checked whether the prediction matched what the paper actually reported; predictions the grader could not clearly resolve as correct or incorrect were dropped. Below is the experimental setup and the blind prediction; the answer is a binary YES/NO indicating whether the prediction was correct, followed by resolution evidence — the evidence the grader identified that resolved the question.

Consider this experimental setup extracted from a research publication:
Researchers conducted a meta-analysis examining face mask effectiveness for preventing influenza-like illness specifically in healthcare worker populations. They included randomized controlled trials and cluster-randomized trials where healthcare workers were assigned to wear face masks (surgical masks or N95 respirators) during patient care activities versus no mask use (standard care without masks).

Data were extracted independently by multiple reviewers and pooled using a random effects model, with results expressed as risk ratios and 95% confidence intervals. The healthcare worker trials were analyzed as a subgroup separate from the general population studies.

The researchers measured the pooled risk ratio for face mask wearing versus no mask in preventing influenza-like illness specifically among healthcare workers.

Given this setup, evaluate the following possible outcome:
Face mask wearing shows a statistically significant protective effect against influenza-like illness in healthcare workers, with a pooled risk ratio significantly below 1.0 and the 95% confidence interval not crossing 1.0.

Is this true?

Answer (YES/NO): NO